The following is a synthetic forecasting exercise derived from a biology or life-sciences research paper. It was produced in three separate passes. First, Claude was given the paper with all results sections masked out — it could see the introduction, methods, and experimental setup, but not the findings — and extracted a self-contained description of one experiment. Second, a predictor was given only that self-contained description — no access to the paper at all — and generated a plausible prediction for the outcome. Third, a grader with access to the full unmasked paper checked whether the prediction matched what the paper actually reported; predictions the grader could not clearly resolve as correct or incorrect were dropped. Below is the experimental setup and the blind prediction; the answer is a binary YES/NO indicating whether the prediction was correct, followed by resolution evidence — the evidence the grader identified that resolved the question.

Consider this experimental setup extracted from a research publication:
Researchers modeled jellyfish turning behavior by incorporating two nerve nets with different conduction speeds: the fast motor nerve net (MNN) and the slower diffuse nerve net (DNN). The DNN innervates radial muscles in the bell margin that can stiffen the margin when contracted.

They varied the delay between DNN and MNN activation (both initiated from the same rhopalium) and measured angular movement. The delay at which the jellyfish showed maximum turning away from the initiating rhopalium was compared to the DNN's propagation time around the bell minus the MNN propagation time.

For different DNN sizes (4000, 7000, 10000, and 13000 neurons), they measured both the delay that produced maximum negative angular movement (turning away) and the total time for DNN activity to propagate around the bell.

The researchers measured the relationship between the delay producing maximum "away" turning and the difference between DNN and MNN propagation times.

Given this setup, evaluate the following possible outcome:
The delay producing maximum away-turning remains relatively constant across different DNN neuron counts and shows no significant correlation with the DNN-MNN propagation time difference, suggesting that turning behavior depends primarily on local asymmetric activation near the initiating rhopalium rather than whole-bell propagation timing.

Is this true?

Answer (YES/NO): NO